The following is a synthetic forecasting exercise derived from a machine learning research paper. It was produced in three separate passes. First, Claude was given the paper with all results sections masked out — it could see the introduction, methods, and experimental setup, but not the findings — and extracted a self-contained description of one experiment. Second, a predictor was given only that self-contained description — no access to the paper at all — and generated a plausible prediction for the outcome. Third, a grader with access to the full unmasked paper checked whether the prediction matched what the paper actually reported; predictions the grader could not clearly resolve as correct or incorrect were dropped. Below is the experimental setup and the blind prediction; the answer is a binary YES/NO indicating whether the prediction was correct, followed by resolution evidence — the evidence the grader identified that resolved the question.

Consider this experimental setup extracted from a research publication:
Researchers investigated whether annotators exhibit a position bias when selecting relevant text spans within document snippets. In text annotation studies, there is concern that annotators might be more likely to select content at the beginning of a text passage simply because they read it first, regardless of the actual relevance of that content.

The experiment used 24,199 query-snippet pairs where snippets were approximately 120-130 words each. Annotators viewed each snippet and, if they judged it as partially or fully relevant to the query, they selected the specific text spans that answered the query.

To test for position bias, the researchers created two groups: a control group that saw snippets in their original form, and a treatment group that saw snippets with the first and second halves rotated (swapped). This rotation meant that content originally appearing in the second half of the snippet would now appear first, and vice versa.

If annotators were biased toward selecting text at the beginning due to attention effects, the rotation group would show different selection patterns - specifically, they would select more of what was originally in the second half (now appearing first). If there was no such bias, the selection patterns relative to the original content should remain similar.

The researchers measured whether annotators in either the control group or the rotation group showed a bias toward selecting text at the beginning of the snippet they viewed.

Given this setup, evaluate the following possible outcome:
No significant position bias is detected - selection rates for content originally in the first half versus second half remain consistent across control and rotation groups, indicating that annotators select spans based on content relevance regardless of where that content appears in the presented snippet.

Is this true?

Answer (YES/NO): YES